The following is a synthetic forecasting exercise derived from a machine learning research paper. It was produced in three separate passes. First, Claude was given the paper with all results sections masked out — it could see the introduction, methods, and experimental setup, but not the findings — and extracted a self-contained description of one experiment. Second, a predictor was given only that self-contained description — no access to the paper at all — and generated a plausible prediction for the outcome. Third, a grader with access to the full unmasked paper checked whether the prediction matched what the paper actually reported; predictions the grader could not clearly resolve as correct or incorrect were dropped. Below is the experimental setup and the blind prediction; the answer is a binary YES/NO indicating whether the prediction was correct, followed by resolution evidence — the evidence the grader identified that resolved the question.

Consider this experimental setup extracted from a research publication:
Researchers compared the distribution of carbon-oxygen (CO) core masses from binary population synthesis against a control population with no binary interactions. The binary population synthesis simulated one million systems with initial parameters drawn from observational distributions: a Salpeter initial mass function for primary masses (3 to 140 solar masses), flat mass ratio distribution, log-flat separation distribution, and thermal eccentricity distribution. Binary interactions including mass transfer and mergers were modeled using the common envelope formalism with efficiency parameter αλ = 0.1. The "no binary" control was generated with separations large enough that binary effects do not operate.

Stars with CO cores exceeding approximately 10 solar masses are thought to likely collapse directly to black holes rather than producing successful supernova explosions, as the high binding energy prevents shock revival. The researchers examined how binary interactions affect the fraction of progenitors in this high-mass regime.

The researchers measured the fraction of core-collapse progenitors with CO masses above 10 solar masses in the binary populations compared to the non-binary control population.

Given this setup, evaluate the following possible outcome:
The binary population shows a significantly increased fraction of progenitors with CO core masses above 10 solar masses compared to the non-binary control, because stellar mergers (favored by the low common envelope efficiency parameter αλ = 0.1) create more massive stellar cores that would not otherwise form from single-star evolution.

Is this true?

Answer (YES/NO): NO